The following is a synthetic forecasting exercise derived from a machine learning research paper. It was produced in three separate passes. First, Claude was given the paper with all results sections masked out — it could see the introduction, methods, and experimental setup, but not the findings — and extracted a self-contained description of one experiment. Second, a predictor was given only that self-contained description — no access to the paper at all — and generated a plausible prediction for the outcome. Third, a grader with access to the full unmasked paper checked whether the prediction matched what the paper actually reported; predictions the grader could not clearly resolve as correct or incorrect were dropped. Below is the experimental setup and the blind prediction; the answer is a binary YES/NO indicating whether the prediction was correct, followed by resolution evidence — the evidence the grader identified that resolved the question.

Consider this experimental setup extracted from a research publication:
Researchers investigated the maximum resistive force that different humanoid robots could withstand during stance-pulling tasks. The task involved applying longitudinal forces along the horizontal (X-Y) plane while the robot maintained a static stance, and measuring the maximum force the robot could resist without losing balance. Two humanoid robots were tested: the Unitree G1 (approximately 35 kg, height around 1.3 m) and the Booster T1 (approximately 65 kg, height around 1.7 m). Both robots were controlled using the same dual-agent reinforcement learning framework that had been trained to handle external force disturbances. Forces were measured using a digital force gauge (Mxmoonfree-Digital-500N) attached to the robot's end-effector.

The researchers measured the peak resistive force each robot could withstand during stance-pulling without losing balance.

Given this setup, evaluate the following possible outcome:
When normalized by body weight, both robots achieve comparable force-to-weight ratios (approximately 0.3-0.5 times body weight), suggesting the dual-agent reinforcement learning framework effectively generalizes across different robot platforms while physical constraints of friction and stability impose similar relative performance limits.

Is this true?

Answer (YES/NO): NO